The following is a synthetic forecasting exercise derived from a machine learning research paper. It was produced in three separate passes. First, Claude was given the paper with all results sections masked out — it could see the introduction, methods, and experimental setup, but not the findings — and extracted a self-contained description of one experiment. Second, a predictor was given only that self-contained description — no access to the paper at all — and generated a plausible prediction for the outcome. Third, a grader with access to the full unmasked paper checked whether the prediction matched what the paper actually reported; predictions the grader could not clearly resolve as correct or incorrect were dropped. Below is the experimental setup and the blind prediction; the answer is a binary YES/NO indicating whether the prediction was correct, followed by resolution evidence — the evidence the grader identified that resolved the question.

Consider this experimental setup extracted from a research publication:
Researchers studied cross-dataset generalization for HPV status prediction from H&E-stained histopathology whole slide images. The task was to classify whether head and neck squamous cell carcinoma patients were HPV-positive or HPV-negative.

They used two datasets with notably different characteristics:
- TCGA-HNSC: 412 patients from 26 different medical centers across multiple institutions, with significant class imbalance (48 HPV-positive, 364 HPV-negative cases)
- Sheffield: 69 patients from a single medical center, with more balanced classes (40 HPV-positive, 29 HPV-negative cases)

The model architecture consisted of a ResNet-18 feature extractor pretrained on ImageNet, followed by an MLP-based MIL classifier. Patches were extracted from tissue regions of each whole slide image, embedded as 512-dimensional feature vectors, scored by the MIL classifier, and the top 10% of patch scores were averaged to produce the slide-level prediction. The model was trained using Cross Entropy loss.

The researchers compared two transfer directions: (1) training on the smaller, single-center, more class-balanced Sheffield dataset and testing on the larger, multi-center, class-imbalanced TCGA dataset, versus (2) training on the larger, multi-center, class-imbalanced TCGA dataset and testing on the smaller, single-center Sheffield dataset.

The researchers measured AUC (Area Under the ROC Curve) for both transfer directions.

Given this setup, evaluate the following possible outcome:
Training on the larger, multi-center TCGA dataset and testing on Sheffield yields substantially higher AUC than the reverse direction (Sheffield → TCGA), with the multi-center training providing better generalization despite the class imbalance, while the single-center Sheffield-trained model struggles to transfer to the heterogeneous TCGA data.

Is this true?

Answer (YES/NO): NO